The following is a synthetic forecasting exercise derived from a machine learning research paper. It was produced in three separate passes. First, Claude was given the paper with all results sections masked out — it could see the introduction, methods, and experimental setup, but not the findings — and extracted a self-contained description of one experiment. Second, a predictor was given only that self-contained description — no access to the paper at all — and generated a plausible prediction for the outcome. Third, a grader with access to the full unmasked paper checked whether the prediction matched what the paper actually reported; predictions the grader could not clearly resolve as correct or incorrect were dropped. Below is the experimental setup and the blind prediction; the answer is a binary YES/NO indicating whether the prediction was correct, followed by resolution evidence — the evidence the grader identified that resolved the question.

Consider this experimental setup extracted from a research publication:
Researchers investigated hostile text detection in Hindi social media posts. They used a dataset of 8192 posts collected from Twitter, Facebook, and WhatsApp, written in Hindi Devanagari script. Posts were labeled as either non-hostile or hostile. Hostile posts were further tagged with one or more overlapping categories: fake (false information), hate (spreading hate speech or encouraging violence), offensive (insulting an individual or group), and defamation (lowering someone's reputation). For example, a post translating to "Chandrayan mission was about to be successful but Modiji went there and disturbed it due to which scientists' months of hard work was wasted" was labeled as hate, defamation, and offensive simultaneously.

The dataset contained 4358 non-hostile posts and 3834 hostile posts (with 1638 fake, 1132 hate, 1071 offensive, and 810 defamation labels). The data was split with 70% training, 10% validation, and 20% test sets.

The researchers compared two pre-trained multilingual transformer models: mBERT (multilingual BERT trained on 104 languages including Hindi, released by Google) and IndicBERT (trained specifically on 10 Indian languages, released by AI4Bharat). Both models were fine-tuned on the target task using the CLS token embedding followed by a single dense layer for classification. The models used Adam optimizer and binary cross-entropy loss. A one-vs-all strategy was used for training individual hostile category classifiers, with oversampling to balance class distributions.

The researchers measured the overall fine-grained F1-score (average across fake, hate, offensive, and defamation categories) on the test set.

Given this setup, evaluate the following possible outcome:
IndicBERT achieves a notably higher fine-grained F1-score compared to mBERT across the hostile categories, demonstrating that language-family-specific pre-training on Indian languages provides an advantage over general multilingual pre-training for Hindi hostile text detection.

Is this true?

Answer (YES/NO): NO